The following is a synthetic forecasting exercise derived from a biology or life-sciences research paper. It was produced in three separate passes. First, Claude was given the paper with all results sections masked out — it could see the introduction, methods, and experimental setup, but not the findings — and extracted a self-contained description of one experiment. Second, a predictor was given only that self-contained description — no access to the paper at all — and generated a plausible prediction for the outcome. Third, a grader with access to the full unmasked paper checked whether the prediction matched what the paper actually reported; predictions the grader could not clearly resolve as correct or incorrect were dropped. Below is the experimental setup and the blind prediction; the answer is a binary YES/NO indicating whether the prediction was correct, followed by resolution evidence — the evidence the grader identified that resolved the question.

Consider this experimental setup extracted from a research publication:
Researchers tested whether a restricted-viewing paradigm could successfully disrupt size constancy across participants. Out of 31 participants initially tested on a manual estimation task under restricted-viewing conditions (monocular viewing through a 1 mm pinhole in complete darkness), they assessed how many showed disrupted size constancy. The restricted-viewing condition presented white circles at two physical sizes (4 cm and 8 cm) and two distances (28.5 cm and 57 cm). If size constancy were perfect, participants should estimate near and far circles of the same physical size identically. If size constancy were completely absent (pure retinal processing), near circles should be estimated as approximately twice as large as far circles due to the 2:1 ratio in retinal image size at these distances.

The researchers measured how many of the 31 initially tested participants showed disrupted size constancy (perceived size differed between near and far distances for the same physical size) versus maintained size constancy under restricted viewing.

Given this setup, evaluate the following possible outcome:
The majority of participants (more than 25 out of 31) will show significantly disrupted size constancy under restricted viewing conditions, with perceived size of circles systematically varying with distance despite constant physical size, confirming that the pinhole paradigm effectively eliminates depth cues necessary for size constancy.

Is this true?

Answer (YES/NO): NO